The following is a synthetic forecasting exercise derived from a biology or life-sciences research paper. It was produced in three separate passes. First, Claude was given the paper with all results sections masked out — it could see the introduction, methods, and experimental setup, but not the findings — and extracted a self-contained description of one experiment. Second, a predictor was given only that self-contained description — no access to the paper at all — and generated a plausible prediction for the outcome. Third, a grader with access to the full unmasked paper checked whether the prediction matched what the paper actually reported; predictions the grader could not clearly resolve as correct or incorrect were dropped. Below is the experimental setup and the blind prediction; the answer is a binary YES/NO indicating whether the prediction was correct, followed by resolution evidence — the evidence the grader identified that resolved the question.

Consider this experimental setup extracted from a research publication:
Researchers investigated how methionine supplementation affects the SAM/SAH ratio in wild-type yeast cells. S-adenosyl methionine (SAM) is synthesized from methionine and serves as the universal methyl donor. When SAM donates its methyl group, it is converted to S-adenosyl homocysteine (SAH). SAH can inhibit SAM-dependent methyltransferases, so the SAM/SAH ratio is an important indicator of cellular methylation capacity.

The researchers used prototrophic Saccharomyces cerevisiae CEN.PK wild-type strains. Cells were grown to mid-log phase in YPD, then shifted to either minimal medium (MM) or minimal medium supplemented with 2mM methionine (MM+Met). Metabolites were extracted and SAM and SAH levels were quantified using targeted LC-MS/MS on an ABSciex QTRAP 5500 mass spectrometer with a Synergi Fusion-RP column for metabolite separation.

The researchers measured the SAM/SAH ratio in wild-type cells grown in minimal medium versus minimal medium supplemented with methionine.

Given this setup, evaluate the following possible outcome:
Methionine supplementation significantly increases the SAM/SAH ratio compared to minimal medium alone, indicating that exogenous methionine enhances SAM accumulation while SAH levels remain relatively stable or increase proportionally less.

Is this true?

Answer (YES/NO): YES